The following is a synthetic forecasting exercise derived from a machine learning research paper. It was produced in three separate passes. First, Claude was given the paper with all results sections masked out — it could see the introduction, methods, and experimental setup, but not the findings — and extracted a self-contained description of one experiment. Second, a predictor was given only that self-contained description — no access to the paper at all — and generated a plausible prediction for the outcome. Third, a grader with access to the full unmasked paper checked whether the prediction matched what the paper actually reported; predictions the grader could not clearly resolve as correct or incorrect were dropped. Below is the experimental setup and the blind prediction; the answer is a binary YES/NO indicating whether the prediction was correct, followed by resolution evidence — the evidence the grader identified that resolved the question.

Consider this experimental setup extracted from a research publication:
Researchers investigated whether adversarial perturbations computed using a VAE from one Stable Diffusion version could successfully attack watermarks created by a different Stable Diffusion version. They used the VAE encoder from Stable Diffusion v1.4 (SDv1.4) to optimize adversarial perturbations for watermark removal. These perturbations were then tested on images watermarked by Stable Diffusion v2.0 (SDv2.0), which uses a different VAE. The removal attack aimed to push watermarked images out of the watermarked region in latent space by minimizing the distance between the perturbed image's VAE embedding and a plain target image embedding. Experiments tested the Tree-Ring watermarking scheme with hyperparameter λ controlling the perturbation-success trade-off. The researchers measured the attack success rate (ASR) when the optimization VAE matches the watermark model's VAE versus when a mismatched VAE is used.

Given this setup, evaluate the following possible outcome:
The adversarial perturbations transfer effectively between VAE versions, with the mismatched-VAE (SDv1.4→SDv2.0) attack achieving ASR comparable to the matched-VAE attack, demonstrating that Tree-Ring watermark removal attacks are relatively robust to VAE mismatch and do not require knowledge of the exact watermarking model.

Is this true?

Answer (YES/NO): YES